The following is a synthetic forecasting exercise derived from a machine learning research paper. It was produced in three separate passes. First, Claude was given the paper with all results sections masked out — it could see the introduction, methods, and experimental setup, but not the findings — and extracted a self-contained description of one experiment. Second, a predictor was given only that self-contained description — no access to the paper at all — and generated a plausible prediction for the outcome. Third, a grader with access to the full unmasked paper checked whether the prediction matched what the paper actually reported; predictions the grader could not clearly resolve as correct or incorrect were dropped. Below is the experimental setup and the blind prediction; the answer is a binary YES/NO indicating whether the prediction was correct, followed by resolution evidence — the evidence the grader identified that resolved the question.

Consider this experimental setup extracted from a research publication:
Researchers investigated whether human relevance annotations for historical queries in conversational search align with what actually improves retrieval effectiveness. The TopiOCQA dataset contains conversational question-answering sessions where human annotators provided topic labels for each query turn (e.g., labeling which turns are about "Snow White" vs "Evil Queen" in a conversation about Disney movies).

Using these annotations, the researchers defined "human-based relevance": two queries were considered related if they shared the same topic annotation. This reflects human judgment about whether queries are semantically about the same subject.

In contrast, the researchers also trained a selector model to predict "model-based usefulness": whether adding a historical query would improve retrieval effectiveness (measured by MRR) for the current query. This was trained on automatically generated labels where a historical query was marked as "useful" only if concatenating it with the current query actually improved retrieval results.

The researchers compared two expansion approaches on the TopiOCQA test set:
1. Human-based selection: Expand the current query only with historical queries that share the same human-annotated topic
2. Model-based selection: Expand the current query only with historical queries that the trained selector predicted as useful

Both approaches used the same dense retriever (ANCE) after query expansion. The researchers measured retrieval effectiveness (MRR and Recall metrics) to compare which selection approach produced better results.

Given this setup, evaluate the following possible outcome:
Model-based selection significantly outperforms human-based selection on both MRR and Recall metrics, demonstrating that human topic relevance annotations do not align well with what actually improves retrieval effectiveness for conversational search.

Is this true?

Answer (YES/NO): YES